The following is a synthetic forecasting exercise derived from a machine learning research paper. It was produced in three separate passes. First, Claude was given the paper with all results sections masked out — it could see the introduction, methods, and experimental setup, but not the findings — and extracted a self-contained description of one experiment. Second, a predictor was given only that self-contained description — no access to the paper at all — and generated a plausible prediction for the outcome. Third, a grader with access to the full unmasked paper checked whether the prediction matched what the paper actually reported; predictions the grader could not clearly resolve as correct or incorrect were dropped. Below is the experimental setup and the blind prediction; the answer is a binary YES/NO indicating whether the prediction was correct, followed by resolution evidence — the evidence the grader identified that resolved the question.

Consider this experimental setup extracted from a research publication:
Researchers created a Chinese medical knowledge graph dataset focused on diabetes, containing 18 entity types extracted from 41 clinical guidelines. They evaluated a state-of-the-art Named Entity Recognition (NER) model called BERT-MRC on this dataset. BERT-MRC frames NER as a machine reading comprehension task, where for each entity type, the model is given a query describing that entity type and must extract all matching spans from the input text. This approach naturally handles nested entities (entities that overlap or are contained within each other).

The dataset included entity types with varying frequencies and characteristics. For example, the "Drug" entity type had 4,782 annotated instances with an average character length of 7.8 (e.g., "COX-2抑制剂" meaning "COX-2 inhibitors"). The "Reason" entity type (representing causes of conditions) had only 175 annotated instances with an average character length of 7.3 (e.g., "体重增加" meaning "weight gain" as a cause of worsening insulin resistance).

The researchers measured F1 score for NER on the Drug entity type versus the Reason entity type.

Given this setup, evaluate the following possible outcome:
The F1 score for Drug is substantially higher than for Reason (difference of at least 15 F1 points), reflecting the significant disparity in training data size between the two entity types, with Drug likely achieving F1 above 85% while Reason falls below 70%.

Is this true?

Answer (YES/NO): YES